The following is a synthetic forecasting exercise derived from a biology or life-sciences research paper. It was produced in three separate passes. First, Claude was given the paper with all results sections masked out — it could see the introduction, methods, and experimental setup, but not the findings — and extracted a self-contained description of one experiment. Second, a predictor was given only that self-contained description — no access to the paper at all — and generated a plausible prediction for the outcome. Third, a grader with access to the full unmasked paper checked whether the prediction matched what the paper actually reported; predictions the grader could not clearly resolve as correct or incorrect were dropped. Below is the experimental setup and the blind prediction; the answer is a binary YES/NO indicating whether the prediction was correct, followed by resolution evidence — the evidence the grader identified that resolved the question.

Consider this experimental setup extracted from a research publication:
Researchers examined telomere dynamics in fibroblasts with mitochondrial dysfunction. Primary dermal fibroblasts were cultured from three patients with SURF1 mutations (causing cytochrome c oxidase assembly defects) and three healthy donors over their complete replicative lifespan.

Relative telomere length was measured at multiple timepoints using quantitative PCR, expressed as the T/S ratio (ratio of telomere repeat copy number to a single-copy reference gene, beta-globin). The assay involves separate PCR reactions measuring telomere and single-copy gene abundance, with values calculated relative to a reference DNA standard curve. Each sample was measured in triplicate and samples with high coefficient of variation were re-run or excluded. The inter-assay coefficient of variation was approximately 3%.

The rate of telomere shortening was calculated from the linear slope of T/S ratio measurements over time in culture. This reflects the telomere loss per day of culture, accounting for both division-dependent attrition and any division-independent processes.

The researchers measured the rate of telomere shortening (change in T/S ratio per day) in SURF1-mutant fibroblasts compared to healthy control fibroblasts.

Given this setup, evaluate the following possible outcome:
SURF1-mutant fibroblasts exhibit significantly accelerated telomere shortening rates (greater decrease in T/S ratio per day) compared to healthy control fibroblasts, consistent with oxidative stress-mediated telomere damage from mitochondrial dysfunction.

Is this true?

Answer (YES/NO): NO